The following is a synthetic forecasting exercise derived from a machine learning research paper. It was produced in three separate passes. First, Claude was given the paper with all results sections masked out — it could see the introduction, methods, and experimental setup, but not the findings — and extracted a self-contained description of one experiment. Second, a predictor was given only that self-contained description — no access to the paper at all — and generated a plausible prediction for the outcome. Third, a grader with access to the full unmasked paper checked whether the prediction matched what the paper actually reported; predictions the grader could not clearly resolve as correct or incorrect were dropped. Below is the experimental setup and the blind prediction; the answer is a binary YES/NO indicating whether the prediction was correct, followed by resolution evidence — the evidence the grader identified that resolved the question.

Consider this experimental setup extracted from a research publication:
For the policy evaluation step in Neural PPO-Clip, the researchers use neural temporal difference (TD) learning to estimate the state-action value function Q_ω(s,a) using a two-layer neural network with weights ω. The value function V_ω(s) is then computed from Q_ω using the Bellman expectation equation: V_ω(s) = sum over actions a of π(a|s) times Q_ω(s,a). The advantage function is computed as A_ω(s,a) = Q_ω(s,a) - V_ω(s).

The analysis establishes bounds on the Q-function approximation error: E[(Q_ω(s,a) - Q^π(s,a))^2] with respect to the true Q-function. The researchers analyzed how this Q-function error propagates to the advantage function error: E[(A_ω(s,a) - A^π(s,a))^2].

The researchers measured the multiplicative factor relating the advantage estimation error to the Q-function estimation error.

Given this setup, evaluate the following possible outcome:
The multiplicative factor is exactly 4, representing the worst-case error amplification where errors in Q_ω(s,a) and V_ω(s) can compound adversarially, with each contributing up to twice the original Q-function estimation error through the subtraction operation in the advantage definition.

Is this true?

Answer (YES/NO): YES